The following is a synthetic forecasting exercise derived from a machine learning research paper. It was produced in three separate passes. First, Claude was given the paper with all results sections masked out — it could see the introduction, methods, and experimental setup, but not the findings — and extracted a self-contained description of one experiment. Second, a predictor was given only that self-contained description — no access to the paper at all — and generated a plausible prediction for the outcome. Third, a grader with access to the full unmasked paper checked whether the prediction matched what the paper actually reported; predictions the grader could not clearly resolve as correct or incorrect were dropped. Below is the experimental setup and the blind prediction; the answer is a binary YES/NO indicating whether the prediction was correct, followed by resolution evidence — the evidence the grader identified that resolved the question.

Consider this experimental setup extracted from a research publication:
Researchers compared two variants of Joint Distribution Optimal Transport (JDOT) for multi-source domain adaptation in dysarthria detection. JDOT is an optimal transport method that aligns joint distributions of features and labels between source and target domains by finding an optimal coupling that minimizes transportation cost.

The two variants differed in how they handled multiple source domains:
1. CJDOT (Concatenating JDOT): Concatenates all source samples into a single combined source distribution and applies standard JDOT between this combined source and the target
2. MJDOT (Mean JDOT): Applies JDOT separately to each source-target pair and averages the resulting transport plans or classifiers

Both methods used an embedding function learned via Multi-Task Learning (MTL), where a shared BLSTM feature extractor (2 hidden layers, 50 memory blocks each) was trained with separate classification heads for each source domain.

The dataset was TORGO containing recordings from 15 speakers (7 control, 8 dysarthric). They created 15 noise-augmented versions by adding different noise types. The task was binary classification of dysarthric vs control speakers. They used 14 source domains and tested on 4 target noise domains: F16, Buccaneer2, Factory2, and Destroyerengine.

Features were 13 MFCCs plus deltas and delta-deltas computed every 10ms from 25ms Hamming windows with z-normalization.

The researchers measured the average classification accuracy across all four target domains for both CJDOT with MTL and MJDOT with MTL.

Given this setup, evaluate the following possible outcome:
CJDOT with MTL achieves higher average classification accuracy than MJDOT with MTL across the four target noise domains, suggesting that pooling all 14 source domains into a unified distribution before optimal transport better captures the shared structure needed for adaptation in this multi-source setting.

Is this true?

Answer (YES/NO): NO